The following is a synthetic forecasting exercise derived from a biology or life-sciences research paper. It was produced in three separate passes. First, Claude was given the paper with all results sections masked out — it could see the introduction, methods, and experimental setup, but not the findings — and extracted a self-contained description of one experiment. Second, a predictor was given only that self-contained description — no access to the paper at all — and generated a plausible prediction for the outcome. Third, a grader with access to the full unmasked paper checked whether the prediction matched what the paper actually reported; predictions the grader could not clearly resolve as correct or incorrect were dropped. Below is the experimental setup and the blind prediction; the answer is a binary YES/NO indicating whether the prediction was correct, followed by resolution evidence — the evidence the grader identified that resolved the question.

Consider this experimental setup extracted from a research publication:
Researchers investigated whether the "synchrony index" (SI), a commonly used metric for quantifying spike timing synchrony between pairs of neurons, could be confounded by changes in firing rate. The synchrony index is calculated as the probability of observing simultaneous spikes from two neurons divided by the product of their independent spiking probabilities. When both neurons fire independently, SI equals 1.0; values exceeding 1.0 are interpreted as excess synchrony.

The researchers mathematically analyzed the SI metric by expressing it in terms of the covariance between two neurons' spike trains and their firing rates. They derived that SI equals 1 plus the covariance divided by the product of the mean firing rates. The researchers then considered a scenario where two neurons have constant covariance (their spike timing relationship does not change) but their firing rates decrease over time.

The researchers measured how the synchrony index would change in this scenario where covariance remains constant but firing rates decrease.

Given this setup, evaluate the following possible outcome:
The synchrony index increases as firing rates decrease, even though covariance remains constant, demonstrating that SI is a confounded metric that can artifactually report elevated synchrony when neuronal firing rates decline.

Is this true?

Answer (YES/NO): YES